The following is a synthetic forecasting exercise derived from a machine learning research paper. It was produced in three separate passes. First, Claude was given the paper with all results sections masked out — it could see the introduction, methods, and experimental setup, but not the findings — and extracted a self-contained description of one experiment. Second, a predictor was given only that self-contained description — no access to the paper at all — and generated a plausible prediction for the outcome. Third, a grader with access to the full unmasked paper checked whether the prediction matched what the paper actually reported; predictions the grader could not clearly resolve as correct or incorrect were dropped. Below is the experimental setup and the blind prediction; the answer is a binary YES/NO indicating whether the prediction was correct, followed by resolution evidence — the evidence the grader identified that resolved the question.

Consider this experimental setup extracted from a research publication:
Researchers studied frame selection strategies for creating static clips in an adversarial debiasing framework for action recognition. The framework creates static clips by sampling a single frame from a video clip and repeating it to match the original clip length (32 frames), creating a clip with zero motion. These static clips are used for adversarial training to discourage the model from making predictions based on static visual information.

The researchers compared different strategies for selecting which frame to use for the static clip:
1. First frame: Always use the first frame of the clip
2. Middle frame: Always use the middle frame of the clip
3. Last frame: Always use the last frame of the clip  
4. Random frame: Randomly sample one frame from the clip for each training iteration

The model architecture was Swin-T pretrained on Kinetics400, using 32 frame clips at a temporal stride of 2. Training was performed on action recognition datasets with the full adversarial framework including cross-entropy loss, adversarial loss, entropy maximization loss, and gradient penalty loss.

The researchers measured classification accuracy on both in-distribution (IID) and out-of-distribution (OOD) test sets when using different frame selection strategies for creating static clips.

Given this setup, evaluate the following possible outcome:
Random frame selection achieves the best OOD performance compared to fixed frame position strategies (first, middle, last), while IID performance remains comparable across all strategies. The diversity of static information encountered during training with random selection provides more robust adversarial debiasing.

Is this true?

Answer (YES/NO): NO